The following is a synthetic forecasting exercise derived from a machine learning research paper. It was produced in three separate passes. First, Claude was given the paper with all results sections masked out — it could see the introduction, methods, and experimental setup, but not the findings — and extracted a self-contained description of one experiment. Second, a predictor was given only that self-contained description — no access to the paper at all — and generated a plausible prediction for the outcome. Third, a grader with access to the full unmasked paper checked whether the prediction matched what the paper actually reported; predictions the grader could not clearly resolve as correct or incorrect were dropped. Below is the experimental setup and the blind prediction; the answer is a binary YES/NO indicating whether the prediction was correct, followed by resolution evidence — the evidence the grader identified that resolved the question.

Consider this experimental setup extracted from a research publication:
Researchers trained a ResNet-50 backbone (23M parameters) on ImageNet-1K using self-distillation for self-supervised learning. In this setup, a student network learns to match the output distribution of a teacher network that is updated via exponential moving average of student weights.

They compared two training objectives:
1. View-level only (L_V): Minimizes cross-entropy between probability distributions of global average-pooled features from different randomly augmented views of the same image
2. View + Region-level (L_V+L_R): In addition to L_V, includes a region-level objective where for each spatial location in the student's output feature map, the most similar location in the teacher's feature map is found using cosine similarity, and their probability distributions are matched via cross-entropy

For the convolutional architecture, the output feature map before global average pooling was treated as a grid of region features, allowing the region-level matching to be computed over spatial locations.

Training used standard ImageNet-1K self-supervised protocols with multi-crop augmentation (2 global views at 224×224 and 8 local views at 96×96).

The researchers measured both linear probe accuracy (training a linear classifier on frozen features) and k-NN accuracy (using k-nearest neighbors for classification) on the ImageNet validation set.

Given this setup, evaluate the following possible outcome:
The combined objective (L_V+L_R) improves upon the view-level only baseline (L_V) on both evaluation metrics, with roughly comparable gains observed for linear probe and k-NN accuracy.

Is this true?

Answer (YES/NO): NO